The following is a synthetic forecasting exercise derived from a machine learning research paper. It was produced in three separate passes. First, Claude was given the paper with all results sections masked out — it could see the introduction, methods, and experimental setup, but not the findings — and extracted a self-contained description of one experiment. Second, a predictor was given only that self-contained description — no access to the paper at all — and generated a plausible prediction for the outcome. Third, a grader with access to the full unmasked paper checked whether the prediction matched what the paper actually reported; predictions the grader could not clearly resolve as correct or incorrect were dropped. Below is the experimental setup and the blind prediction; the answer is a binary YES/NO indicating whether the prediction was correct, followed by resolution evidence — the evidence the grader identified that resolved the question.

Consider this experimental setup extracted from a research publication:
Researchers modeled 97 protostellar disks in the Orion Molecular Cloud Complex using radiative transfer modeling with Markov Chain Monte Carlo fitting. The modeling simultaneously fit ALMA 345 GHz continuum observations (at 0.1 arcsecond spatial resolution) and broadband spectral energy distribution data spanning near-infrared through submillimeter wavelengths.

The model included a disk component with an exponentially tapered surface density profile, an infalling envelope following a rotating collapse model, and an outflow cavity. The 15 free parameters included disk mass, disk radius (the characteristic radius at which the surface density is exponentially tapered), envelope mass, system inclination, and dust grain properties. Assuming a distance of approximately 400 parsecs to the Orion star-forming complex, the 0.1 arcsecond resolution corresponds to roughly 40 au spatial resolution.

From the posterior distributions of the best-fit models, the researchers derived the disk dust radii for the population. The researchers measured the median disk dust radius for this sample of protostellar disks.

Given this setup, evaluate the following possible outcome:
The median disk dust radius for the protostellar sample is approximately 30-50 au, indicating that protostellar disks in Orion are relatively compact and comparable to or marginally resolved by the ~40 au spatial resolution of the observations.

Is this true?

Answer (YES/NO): NO